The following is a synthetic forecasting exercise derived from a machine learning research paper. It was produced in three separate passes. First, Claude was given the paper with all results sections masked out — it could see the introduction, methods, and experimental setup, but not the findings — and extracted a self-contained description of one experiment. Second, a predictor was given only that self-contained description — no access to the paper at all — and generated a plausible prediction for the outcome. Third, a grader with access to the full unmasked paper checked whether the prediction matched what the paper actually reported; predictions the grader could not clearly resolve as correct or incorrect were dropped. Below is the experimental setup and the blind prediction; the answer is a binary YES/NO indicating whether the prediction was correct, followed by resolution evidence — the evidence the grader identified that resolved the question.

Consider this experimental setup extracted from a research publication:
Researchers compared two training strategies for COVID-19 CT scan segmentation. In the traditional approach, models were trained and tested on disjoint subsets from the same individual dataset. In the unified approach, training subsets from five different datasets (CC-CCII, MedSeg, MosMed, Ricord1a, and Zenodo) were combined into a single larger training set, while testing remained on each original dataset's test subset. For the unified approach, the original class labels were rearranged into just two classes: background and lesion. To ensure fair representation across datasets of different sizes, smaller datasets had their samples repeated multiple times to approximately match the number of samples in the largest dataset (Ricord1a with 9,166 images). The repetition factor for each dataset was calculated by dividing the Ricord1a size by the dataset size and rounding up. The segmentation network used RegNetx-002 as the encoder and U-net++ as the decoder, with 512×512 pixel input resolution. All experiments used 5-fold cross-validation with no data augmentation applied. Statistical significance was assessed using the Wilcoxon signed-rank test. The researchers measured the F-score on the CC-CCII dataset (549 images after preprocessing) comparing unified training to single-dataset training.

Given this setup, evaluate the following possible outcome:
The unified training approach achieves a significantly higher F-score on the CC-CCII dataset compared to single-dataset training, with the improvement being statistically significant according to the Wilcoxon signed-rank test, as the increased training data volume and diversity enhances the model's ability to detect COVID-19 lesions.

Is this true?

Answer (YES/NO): YES